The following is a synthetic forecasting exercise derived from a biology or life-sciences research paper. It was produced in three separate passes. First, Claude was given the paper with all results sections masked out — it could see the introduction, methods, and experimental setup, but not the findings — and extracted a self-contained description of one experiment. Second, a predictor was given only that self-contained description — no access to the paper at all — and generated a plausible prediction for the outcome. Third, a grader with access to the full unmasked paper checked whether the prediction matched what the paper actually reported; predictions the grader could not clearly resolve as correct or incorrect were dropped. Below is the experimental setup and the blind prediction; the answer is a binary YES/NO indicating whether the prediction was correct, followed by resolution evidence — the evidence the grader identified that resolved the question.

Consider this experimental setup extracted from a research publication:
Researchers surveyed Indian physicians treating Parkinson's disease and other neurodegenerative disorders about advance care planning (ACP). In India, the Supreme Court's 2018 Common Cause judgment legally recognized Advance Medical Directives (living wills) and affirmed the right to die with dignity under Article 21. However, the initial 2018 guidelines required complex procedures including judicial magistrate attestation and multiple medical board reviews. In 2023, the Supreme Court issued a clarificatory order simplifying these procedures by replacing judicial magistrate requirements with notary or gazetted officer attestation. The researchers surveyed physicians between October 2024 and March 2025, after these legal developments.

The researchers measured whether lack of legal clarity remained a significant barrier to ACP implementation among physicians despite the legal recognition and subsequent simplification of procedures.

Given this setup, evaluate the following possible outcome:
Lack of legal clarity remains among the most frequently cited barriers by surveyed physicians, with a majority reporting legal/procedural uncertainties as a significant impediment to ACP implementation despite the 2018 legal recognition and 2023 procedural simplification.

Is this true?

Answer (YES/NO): YES